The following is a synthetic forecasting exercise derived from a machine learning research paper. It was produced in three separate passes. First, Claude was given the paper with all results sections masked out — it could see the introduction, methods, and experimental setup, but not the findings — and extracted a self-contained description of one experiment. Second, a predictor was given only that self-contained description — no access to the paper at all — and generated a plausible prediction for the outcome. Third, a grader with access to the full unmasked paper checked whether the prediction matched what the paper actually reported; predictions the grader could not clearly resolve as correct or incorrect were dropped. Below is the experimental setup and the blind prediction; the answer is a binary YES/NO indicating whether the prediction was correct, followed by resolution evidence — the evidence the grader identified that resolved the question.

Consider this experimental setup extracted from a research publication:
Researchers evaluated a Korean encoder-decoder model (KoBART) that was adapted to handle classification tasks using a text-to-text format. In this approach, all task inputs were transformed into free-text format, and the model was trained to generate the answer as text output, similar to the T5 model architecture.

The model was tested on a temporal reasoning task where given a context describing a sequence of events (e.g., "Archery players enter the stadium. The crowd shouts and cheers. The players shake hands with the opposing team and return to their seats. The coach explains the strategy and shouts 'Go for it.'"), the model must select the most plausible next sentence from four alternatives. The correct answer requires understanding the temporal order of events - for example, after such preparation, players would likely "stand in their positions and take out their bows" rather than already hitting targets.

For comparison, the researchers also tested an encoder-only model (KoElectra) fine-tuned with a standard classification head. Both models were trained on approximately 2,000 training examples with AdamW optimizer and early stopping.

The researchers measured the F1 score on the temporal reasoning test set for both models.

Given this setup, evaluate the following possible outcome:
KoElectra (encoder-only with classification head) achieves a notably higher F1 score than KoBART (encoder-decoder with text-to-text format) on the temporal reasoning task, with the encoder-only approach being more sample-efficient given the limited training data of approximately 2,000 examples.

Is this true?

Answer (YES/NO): YES